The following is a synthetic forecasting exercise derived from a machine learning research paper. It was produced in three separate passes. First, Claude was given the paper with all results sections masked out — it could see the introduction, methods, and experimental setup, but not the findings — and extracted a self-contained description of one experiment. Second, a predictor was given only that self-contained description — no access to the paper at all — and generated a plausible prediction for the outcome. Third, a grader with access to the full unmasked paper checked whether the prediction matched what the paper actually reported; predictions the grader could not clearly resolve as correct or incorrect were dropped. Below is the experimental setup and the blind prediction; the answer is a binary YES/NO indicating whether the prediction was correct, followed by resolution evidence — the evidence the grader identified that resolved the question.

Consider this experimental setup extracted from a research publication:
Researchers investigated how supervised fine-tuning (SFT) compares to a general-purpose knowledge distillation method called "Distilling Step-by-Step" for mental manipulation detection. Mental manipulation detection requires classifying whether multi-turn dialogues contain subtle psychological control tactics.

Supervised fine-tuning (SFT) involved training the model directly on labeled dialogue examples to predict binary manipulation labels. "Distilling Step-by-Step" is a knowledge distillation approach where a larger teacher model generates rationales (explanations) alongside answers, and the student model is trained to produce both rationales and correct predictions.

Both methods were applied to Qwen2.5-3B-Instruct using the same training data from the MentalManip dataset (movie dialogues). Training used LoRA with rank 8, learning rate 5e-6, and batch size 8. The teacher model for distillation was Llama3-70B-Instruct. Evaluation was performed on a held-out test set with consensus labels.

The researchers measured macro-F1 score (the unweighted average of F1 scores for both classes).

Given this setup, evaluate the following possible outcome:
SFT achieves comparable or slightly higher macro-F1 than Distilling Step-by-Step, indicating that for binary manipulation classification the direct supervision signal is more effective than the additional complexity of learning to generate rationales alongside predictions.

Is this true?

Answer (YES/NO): NO